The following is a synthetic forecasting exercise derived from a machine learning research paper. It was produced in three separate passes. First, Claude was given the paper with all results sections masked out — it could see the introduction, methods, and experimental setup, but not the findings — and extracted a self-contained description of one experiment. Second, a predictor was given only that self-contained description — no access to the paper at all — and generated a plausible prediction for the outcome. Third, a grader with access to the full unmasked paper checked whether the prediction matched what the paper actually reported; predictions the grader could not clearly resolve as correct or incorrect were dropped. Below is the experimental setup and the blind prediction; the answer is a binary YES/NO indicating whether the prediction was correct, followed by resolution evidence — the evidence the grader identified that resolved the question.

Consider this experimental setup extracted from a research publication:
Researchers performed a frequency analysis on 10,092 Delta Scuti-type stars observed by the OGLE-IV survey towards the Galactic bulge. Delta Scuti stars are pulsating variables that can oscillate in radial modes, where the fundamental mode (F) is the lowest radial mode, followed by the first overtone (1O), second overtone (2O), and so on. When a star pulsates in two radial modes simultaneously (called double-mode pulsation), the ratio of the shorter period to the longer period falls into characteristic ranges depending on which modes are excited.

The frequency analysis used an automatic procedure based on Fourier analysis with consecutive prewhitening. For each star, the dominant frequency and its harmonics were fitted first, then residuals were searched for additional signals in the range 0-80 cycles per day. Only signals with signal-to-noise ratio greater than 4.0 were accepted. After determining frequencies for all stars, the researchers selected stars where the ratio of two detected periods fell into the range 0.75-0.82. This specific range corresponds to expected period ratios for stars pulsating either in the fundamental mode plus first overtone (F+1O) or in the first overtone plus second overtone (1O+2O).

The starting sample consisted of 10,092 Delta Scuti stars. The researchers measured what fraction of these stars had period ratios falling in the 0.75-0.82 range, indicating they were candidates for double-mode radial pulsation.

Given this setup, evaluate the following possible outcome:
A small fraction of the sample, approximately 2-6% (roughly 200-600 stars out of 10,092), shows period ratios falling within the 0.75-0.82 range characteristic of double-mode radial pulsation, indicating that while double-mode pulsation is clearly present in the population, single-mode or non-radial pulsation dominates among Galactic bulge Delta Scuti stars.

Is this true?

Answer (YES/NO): NO